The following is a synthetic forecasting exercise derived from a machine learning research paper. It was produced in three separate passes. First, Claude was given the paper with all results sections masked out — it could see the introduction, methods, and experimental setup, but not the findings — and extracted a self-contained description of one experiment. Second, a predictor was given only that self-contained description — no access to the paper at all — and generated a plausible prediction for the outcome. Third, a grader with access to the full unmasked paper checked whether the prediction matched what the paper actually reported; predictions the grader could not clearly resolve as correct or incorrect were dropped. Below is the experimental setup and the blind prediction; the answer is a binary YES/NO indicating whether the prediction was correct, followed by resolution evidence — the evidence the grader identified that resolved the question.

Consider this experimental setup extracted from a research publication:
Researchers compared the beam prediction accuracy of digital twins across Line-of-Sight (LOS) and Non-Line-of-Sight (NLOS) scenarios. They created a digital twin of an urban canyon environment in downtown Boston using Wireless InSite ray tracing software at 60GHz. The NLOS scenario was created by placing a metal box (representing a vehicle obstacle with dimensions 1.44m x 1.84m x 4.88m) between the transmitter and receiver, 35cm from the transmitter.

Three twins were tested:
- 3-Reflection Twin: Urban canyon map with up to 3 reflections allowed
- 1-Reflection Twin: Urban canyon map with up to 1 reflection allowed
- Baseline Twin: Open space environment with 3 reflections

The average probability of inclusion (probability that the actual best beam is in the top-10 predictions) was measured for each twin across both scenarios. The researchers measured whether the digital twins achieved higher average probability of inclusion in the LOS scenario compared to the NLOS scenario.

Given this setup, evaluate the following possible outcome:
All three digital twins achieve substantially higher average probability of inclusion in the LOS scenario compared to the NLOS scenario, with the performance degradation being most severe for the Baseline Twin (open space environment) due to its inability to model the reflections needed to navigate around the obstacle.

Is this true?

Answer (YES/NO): NO